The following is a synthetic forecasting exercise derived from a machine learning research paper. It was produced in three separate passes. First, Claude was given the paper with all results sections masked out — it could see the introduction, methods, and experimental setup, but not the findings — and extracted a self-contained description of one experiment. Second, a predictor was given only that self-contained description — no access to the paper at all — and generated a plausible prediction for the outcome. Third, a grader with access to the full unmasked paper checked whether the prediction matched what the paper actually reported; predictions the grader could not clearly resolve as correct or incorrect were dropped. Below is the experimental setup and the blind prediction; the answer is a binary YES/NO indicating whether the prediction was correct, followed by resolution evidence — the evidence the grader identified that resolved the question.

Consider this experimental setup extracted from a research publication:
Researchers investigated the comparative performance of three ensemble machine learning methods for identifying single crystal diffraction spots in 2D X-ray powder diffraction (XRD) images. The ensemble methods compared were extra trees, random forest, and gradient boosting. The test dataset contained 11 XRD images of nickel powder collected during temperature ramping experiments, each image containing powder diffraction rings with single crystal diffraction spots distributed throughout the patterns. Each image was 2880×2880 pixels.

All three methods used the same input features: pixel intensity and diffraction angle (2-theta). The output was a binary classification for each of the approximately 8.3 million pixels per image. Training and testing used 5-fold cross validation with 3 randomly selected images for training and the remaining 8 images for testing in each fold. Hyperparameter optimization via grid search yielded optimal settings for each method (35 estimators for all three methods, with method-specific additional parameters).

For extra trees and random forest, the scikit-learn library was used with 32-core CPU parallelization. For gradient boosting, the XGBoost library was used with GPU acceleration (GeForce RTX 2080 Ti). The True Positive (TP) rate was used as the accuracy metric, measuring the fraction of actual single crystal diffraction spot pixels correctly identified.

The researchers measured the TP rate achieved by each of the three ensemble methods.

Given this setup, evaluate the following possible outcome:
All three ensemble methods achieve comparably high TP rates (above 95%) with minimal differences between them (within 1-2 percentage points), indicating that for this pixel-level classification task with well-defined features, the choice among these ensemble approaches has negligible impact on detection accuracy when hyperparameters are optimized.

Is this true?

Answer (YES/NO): YES